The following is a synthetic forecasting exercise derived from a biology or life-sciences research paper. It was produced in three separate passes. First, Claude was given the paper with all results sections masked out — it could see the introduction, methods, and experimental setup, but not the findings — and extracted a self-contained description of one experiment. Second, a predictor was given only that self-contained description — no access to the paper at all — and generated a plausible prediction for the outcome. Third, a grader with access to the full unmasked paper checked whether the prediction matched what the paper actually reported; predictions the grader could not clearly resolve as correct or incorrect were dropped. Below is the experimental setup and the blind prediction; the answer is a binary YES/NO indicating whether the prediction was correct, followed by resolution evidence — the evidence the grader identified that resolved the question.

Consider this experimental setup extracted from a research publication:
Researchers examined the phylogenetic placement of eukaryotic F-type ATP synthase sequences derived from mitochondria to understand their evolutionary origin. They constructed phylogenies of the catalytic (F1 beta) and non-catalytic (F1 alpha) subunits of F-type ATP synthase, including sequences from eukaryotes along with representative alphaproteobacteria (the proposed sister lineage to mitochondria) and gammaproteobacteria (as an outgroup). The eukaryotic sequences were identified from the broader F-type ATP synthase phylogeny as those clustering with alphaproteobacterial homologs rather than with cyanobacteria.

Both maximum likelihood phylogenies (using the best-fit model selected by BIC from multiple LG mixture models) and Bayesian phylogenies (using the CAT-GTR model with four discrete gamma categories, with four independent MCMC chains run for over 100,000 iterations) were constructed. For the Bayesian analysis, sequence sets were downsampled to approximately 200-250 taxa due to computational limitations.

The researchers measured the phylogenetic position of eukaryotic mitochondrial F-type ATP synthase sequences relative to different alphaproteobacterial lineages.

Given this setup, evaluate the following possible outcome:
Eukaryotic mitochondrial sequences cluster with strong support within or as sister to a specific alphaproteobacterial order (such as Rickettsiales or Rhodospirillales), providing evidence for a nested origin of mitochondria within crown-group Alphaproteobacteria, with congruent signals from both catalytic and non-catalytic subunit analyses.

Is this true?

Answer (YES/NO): NO